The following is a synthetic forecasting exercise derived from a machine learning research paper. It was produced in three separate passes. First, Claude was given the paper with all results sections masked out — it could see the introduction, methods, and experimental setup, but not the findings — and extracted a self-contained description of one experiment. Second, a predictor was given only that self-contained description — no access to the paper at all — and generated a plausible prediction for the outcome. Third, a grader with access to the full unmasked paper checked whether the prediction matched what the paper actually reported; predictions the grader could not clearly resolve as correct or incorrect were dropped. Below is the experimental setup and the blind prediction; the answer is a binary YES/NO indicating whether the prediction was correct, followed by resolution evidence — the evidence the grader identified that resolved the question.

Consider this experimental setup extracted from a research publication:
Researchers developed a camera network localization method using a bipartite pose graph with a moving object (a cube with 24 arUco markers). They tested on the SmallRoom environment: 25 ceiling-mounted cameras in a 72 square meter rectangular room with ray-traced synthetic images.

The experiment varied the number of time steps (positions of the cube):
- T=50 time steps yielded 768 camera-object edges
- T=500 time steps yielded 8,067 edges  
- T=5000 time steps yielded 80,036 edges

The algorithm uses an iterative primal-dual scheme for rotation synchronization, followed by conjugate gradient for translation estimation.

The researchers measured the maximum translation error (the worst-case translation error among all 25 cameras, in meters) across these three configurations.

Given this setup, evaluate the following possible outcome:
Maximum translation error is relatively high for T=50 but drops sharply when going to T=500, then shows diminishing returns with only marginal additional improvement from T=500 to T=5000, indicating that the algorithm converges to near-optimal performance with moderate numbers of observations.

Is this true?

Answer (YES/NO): YES